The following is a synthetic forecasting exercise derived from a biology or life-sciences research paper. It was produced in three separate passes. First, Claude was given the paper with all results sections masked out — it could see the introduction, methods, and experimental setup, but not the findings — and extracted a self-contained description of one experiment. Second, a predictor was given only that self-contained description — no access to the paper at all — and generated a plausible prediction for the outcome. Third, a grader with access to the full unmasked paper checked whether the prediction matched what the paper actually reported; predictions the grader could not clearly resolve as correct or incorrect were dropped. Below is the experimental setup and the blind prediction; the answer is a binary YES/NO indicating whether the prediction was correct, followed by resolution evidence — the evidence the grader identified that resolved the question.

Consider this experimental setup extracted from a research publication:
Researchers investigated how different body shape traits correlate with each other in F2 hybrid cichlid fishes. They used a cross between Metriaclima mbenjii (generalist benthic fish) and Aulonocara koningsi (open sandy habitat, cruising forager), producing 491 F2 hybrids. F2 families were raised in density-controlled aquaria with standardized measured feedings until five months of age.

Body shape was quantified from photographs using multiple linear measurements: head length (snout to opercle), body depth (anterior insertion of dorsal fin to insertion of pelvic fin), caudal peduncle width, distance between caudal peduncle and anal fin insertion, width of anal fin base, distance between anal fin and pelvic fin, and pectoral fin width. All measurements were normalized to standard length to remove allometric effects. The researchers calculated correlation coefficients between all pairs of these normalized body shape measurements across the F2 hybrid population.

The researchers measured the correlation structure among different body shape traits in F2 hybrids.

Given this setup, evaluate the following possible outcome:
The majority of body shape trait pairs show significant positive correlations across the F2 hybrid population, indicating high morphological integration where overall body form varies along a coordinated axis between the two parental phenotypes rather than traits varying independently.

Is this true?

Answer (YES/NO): NO